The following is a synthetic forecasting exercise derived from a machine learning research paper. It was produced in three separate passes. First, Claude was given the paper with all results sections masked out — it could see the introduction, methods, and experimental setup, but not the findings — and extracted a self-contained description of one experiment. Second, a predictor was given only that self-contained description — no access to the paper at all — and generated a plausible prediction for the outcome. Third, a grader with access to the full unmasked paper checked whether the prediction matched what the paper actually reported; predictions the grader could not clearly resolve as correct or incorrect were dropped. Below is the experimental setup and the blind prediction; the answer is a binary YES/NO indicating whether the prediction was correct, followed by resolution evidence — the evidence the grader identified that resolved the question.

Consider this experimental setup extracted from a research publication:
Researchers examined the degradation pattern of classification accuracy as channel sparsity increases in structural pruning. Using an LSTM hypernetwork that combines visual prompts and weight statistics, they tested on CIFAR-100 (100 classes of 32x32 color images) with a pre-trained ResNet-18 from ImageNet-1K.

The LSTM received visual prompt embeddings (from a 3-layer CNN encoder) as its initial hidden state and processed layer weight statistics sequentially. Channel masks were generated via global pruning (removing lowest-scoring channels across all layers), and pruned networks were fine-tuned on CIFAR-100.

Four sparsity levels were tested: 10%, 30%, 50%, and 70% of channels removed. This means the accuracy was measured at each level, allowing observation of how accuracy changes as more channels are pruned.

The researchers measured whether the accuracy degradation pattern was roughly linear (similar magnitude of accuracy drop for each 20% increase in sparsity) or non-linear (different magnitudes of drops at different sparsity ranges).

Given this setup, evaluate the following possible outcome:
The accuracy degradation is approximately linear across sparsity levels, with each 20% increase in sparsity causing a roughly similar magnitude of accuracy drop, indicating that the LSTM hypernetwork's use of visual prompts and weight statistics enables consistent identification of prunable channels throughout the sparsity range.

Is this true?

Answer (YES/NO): NO